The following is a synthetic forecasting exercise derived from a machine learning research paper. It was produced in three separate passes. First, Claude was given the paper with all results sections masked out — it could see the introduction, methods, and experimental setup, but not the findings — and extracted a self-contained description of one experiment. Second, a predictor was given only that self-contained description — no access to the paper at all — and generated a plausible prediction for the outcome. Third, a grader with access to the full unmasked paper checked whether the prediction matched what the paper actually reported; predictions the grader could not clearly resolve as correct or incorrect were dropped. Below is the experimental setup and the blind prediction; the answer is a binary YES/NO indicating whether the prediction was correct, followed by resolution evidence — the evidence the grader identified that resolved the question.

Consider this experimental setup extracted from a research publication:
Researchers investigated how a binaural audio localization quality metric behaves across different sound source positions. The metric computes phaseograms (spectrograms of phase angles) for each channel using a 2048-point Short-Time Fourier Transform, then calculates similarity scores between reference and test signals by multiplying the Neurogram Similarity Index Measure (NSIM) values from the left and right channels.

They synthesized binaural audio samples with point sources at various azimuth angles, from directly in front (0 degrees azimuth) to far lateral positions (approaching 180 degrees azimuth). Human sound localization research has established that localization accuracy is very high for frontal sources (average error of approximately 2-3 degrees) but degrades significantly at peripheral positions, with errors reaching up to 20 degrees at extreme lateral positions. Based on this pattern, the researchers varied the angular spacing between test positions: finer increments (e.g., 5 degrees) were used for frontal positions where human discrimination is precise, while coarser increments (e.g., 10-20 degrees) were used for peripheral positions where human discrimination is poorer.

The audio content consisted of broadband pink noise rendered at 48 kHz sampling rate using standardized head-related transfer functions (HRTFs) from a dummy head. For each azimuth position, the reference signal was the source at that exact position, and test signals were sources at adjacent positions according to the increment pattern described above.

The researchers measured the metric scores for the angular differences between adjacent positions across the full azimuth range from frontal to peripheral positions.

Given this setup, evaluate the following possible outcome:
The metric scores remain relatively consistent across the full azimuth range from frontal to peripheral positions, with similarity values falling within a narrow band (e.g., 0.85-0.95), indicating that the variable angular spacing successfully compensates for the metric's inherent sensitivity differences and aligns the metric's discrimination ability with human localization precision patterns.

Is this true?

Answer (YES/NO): NO